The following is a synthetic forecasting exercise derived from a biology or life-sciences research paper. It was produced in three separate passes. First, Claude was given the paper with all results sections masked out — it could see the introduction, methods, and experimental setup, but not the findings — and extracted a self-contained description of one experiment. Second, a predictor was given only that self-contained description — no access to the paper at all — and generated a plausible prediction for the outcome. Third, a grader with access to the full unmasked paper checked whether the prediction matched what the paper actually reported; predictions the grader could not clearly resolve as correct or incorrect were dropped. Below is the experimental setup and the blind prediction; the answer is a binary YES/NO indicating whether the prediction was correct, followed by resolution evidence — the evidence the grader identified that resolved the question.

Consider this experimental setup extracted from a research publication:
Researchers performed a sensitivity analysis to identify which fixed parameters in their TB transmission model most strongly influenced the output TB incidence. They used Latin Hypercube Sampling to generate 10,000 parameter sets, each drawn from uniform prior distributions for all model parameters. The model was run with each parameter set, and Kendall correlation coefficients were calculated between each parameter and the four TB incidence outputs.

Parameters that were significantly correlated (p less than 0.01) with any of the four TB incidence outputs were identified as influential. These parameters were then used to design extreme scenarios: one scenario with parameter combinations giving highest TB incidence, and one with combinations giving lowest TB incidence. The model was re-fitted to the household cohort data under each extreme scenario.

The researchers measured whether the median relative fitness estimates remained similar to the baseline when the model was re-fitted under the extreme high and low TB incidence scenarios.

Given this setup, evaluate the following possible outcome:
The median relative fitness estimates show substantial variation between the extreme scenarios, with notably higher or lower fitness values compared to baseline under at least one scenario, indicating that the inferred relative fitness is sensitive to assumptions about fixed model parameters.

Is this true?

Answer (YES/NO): NO